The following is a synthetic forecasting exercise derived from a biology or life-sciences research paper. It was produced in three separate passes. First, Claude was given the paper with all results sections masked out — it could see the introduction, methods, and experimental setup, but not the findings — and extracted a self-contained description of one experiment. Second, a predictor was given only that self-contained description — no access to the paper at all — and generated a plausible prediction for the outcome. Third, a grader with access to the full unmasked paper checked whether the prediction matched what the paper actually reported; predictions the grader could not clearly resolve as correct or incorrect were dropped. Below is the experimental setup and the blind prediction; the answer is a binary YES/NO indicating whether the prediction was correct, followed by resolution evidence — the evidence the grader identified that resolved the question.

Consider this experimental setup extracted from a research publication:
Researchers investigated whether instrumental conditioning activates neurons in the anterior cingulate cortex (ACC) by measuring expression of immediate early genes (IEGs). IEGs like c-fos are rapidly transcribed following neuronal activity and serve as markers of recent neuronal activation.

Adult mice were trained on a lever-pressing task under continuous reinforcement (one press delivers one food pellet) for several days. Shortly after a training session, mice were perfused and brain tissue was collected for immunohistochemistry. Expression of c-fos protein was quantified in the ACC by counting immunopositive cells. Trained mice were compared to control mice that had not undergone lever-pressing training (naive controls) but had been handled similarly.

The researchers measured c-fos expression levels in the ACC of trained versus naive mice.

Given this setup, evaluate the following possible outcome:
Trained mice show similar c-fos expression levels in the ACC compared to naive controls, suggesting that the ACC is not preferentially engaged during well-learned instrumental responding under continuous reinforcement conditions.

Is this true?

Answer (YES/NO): NO